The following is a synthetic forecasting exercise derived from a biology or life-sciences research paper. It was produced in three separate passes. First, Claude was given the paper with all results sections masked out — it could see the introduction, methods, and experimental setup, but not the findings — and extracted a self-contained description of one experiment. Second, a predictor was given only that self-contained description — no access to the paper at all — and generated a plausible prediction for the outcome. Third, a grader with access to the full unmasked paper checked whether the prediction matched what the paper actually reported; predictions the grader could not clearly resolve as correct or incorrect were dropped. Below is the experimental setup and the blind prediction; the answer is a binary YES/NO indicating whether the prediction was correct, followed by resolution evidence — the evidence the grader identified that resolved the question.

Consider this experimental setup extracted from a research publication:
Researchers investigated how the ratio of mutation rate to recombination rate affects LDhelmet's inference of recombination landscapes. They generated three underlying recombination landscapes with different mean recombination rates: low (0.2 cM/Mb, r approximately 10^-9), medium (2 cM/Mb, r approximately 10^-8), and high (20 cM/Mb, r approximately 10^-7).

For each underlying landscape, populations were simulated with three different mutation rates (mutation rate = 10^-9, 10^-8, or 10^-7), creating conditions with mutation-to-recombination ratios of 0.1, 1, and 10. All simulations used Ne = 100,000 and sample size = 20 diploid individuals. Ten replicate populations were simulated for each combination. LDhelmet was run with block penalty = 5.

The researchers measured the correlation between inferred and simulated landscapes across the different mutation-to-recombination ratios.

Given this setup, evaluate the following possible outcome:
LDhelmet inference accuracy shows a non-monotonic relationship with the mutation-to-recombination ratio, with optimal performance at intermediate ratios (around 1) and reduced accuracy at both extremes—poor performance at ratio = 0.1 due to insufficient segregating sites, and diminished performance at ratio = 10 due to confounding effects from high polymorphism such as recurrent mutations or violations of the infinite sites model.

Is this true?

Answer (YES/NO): NO